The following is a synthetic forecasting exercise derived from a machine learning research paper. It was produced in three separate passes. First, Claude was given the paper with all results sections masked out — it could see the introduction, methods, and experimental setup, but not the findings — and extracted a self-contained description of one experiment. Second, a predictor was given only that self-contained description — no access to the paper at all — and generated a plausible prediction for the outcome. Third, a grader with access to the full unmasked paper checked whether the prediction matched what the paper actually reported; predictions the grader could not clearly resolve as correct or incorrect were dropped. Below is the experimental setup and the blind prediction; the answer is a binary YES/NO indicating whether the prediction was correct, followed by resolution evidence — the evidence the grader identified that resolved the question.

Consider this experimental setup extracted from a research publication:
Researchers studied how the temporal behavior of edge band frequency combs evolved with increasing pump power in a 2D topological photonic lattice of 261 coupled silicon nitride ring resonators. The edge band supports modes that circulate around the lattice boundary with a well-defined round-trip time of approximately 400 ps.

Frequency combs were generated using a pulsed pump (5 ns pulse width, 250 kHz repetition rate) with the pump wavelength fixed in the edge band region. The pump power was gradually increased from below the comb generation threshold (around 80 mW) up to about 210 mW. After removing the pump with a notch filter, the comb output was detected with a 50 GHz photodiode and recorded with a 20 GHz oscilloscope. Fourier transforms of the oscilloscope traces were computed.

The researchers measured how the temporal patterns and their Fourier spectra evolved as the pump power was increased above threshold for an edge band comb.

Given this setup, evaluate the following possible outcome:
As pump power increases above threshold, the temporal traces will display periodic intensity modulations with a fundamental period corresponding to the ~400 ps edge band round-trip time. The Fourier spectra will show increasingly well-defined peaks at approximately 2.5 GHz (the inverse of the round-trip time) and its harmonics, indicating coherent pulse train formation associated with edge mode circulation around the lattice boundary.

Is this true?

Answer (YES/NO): NO